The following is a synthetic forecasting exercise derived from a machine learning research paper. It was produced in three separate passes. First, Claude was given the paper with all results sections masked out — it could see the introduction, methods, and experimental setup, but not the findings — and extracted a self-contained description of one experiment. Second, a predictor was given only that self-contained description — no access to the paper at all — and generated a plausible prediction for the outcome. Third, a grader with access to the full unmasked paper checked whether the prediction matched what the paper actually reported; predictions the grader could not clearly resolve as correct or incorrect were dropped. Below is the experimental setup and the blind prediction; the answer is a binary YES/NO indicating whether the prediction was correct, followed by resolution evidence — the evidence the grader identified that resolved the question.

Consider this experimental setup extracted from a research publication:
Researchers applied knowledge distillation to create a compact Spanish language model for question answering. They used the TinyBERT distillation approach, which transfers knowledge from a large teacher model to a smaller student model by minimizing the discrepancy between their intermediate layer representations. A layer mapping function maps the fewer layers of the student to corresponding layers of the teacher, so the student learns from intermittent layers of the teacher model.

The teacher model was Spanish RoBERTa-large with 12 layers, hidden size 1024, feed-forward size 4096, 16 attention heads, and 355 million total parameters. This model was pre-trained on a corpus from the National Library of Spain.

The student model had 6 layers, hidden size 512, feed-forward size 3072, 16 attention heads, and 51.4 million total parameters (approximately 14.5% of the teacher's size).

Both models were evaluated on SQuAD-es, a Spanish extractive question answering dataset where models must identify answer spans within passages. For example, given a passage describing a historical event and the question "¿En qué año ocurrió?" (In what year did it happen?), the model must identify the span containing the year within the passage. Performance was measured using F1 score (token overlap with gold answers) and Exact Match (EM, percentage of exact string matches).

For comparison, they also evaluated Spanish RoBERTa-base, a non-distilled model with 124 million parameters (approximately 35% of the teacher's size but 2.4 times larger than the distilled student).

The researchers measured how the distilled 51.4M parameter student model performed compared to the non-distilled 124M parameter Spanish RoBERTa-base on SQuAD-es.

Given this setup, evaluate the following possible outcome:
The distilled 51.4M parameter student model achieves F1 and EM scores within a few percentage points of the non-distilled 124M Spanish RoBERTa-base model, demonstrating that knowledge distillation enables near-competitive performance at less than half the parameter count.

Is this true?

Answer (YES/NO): YES